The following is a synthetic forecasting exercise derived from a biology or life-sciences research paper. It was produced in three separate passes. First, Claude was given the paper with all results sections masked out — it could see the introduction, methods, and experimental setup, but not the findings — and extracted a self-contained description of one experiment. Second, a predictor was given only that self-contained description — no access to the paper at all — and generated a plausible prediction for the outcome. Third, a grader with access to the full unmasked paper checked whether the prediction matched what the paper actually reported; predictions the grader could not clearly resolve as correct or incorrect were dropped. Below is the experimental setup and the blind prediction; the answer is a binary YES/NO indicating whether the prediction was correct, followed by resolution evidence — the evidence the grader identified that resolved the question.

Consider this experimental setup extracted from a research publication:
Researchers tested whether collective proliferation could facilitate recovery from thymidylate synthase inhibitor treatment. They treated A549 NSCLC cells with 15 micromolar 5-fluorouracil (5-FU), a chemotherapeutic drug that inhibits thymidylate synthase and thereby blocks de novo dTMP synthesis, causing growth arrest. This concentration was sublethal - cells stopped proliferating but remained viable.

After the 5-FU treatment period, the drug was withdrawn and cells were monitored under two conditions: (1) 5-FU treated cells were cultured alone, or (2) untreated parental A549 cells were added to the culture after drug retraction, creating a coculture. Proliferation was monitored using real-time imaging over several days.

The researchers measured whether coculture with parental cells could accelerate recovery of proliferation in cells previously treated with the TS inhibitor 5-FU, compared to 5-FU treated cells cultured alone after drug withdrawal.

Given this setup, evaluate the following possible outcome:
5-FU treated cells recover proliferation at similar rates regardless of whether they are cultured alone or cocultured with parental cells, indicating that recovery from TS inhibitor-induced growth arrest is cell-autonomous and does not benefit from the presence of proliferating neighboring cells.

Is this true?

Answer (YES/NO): NO